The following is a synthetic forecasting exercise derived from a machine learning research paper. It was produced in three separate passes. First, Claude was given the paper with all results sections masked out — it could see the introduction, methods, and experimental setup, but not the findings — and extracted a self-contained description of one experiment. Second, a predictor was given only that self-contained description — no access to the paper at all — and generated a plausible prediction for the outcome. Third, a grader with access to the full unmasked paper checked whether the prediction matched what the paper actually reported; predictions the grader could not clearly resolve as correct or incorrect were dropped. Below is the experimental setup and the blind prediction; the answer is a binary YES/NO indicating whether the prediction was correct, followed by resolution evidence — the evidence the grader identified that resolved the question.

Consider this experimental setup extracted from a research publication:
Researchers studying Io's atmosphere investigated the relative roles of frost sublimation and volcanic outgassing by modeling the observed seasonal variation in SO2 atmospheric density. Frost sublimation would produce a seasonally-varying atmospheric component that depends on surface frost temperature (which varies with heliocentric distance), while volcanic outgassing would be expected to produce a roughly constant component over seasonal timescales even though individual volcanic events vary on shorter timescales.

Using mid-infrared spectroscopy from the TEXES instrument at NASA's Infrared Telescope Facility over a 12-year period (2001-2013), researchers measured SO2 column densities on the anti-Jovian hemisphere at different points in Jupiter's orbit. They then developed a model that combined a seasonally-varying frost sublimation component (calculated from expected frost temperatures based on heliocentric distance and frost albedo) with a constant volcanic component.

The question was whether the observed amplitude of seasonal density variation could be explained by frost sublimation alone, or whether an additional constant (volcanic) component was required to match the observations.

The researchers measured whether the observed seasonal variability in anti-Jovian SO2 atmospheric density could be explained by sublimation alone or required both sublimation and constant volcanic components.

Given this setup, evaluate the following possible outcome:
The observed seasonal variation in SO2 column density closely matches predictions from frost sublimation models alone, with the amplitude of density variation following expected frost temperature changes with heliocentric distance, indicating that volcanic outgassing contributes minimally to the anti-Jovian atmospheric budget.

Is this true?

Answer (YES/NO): NO